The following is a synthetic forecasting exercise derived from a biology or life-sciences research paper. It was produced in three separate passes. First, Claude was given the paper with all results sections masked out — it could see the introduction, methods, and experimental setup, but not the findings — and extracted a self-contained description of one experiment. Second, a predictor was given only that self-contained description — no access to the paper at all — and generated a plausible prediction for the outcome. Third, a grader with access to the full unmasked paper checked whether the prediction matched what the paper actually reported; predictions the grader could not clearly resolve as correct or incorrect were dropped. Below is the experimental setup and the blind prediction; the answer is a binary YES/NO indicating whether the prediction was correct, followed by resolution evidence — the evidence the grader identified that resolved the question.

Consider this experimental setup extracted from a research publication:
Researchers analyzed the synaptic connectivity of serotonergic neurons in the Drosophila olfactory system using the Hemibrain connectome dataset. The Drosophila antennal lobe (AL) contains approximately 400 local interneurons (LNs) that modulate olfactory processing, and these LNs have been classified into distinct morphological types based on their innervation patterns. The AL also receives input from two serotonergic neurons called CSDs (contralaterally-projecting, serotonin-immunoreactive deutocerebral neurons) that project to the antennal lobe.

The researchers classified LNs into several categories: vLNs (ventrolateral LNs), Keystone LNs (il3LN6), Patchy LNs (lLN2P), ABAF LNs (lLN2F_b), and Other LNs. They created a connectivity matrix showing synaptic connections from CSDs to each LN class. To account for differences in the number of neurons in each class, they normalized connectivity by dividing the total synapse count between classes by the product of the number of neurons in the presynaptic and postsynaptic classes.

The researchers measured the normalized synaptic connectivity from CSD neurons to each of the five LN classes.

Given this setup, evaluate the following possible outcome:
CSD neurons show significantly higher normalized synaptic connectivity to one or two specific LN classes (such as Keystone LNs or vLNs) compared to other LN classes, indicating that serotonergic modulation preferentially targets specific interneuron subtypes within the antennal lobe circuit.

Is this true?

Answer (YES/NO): NO